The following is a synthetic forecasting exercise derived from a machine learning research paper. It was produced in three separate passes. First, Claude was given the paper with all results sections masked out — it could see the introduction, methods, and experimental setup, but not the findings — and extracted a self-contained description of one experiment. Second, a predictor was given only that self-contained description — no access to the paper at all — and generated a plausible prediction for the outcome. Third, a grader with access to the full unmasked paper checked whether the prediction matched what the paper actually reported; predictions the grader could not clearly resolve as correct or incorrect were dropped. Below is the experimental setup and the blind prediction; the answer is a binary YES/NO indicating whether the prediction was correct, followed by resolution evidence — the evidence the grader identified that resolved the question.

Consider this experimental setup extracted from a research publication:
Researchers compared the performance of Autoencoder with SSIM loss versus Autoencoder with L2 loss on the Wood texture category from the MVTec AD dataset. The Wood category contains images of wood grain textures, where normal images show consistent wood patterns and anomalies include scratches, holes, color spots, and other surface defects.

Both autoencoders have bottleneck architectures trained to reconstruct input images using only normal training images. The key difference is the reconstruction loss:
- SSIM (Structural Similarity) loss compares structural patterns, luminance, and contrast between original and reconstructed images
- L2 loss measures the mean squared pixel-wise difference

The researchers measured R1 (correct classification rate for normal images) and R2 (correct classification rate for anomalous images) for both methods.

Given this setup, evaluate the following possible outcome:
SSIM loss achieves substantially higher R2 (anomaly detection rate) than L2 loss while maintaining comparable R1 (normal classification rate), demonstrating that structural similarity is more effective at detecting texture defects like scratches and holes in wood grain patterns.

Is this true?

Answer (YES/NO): NO